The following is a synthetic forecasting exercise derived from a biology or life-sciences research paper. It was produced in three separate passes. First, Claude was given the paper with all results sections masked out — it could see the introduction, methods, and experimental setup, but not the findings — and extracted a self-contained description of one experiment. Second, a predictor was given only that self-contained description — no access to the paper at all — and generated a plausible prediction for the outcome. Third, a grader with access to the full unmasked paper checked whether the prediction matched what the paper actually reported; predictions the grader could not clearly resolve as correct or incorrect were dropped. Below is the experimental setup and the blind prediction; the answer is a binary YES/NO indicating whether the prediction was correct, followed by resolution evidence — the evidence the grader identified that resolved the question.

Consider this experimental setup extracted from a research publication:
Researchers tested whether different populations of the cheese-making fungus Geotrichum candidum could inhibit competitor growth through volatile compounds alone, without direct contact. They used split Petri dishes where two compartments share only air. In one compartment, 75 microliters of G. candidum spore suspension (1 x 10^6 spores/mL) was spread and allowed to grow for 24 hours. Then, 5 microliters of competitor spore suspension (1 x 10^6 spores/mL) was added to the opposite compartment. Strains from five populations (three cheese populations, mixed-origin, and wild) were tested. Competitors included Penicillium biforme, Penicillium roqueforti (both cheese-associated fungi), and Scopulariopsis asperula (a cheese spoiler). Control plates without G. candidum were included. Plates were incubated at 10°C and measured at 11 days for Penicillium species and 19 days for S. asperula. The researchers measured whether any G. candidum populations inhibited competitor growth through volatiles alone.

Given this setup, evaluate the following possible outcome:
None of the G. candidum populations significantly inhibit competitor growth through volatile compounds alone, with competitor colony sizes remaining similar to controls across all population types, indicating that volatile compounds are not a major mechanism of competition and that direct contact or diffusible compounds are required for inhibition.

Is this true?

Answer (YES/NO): NO